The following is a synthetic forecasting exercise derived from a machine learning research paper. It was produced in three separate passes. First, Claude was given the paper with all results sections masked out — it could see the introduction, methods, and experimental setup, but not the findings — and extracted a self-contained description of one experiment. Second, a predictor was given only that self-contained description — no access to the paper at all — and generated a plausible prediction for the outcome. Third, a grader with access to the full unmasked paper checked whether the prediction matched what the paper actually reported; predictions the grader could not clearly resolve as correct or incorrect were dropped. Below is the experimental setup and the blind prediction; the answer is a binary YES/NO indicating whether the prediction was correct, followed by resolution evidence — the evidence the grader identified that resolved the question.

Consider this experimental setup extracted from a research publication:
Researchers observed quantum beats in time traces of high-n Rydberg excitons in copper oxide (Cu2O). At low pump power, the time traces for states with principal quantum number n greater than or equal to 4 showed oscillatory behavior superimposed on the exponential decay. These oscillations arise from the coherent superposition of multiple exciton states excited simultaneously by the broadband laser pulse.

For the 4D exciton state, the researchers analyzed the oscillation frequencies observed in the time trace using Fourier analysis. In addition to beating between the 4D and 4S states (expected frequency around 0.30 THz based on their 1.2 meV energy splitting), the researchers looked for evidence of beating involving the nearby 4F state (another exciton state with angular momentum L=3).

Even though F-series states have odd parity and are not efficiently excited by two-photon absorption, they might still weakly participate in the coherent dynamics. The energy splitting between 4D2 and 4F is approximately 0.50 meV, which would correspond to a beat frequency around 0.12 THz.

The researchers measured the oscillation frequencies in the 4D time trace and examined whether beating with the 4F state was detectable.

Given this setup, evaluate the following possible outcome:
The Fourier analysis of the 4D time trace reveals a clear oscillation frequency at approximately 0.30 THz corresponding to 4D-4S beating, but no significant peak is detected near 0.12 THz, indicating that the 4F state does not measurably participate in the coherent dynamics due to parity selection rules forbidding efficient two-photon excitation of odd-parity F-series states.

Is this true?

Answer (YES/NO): NO